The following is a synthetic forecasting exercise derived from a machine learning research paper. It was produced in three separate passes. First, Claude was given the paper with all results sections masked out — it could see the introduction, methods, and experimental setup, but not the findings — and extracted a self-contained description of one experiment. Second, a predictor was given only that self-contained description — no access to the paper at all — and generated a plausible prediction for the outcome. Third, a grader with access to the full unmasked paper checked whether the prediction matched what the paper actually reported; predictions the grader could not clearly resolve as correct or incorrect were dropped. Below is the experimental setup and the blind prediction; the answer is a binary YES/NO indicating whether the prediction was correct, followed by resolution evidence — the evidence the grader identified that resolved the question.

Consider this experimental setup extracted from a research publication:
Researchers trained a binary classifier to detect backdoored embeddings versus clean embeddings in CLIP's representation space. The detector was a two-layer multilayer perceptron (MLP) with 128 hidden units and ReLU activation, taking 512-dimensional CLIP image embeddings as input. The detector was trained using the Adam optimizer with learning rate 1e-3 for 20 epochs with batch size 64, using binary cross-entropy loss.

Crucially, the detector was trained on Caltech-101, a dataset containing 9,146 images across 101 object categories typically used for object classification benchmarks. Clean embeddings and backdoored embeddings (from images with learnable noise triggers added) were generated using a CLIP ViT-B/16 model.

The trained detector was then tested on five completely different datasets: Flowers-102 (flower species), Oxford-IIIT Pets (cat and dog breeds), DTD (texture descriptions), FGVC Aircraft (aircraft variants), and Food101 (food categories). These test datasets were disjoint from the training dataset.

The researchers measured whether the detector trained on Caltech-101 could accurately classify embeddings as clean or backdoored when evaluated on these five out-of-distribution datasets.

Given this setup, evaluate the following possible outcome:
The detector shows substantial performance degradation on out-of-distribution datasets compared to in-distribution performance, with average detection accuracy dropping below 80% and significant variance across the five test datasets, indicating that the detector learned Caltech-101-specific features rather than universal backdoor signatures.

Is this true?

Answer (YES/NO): NO